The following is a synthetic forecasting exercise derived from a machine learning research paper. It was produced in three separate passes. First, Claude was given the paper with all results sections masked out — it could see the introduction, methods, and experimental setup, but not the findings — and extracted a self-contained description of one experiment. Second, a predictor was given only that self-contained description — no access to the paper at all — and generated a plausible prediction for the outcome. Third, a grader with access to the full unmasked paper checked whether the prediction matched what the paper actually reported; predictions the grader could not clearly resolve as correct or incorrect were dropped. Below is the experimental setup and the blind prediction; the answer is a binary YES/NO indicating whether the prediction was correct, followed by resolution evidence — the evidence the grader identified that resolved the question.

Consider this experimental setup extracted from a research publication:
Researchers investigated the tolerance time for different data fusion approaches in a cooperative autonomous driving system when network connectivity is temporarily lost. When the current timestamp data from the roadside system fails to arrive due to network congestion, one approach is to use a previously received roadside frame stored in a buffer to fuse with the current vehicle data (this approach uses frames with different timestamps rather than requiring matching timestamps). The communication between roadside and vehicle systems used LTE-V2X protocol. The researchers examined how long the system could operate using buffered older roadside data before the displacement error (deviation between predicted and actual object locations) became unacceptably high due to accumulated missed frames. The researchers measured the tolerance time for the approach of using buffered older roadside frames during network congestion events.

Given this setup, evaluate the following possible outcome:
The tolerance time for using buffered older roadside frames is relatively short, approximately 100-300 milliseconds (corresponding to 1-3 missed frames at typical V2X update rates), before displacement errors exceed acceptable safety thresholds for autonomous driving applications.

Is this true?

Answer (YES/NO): NO